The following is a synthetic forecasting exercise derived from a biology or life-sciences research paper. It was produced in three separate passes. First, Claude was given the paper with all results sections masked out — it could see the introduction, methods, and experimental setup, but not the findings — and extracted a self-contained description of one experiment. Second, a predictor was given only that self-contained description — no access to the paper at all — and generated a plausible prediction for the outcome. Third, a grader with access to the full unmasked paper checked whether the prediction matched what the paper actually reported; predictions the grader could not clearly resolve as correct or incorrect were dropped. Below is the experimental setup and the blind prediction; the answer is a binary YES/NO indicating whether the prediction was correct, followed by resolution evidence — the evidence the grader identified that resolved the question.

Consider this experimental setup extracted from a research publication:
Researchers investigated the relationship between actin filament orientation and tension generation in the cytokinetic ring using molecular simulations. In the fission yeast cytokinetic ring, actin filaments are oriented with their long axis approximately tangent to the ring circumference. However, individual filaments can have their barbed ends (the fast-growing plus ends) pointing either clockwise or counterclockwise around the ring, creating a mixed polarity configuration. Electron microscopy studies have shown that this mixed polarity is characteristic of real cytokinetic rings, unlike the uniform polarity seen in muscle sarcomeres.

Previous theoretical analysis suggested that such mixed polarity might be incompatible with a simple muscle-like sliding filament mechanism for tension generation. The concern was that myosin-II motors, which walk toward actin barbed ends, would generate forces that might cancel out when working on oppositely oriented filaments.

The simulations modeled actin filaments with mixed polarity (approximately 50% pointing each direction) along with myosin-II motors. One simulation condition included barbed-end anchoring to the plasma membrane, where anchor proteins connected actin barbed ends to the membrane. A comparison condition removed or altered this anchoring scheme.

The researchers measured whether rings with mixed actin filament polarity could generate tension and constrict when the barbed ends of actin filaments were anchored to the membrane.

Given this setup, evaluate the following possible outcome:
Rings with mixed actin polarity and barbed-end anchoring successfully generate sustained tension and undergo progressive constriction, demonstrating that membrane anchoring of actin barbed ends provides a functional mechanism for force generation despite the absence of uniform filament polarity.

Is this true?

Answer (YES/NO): YES